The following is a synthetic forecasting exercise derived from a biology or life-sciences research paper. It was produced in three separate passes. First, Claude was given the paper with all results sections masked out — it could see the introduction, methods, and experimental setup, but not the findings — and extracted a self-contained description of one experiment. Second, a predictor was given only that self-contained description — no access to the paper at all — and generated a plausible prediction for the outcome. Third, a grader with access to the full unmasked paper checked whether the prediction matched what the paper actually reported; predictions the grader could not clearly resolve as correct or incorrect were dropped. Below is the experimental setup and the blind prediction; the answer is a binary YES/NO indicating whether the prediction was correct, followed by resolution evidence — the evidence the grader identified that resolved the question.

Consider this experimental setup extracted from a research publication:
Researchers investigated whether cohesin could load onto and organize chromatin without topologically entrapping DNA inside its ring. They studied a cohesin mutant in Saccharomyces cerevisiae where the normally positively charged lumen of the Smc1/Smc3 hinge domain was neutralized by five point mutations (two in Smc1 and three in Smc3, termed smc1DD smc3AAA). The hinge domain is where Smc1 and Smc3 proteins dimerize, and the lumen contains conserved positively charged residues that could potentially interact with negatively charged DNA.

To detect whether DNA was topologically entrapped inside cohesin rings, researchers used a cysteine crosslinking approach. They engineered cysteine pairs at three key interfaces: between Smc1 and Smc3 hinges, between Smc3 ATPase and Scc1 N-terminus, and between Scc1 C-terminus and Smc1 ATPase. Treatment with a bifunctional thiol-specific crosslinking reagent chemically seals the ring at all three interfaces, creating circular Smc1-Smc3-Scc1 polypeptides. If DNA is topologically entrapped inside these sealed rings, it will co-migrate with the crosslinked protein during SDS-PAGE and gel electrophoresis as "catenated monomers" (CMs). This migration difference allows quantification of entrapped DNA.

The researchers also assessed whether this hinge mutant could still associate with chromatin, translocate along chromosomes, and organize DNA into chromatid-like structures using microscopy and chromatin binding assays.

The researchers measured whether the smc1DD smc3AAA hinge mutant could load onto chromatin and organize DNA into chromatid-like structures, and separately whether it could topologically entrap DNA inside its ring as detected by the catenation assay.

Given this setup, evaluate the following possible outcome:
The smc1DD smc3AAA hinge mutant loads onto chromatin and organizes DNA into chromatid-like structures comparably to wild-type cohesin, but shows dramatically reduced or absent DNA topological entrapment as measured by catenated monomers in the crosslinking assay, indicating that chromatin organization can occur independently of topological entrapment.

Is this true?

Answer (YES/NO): YES